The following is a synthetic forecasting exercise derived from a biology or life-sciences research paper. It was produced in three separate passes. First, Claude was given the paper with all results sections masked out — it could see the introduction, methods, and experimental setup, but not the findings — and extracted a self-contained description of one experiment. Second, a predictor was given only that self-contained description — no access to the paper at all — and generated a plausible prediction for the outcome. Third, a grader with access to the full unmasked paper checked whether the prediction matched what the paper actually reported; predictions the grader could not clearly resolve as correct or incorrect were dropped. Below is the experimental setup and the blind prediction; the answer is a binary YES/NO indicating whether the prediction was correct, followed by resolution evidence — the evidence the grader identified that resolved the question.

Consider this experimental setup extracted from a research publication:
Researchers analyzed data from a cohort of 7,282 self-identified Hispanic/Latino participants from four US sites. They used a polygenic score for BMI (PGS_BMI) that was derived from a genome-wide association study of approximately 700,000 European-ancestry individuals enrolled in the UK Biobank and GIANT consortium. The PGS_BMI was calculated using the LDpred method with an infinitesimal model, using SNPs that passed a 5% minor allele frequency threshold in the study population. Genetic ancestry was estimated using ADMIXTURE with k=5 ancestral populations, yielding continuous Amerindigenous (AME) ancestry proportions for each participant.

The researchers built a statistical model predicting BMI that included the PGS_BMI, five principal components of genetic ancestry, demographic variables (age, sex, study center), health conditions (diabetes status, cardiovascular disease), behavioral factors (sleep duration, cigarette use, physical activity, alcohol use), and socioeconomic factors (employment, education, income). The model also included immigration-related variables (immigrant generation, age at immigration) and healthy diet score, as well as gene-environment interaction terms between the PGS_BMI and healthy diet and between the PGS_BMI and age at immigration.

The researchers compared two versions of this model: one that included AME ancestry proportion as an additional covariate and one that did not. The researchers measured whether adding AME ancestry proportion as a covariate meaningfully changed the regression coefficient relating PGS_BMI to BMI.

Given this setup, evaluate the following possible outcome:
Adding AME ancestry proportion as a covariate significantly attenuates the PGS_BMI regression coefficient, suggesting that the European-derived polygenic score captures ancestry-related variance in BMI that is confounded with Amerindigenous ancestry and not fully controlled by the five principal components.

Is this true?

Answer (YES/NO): NO